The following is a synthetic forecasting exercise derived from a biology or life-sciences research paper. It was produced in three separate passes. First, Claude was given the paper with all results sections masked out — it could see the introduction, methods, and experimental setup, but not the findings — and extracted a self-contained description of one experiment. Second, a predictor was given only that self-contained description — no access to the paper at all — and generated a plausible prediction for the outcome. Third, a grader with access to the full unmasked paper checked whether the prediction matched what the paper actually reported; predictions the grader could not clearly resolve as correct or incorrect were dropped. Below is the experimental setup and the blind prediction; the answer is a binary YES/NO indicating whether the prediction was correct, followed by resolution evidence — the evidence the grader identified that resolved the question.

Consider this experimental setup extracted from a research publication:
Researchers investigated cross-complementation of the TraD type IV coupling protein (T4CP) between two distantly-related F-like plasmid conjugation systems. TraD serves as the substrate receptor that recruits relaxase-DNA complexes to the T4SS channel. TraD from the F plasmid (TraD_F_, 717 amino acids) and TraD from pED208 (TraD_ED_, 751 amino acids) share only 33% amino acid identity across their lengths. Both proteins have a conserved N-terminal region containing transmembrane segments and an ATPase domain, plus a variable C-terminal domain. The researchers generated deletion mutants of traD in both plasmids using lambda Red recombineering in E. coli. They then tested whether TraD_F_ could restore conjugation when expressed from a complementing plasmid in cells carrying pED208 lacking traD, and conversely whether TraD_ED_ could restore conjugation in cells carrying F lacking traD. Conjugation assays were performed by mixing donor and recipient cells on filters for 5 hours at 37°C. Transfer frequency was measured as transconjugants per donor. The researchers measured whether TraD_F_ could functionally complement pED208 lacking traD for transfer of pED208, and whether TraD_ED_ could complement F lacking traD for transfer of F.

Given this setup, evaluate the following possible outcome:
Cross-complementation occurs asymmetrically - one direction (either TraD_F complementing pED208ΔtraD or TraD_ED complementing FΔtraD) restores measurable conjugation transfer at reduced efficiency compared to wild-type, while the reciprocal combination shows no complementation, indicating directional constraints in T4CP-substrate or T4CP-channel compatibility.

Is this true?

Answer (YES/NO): NO